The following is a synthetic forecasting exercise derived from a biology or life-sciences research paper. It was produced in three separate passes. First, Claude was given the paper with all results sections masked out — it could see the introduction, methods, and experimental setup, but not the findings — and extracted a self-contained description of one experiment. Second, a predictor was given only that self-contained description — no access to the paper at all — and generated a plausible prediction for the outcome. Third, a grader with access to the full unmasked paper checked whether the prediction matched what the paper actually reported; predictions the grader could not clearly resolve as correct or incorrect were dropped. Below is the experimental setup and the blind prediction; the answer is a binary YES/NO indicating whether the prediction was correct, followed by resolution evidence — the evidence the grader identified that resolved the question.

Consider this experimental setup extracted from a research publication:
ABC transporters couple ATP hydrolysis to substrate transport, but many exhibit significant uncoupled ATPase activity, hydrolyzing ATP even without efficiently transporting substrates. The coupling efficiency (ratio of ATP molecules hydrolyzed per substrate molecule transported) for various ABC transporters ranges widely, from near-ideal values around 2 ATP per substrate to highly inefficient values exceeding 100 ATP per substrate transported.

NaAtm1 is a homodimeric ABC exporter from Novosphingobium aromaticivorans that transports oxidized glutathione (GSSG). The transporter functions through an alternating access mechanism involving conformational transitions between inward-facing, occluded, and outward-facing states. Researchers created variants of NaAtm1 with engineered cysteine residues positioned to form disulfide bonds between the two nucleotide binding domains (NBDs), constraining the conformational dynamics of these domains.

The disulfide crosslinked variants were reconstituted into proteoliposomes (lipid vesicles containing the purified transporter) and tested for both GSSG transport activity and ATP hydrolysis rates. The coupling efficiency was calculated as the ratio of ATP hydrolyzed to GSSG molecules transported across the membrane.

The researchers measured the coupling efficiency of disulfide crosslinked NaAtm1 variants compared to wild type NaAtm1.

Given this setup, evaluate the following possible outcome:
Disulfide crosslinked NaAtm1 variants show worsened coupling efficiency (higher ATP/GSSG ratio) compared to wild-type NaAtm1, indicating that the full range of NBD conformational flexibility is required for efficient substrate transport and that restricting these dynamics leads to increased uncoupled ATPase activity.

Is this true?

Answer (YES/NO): NO